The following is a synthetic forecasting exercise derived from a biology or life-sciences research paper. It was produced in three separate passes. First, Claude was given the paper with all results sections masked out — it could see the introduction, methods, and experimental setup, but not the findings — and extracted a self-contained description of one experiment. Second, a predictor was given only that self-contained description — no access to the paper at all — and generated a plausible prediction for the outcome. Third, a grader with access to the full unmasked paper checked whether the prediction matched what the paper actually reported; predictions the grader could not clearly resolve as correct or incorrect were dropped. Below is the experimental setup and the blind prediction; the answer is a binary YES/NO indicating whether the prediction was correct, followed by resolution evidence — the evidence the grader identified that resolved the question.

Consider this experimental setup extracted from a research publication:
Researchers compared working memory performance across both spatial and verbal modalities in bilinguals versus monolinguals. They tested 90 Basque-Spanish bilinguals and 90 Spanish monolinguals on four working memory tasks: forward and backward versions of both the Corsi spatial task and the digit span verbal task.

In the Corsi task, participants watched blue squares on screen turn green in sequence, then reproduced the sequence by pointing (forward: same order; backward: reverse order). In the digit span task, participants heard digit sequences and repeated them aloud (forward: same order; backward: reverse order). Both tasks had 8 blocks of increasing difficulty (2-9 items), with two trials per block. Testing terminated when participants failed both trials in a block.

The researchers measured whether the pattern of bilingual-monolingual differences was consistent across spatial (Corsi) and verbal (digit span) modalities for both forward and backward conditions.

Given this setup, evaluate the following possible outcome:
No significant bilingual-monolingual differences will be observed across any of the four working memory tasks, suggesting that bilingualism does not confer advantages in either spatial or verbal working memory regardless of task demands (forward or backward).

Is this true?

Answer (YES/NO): NO